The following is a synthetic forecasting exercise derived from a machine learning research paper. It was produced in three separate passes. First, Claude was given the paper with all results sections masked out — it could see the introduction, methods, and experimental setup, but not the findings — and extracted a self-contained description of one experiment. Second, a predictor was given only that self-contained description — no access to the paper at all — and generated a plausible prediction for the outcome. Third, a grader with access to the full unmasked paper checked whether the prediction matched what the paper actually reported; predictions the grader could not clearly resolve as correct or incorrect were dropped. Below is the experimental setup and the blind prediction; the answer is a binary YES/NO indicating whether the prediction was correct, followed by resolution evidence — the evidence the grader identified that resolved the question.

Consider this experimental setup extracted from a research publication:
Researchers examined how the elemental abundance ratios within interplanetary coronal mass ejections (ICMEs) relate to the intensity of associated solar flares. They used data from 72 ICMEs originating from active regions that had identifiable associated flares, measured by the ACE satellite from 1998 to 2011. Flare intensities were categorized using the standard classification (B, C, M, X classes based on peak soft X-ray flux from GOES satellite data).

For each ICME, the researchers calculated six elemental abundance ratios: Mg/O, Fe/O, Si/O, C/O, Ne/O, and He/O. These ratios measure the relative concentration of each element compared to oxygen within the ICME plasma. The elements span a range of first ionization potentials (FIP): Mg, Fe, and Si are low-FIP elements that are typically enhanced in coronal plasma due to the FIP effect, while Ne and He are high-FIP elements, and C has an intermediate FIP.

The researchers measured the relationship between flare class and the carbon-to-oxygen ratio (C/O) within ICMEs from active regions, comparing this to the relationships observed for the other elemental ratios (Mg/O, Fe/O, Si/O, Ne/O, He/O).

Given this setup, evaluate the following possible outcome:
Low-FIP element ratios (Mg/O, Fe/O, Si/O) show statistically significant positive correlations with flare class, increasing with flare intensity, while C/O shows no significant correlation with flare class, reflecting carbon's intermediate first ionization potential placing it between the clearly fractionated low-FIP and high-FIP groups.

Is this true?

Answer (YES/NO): NO